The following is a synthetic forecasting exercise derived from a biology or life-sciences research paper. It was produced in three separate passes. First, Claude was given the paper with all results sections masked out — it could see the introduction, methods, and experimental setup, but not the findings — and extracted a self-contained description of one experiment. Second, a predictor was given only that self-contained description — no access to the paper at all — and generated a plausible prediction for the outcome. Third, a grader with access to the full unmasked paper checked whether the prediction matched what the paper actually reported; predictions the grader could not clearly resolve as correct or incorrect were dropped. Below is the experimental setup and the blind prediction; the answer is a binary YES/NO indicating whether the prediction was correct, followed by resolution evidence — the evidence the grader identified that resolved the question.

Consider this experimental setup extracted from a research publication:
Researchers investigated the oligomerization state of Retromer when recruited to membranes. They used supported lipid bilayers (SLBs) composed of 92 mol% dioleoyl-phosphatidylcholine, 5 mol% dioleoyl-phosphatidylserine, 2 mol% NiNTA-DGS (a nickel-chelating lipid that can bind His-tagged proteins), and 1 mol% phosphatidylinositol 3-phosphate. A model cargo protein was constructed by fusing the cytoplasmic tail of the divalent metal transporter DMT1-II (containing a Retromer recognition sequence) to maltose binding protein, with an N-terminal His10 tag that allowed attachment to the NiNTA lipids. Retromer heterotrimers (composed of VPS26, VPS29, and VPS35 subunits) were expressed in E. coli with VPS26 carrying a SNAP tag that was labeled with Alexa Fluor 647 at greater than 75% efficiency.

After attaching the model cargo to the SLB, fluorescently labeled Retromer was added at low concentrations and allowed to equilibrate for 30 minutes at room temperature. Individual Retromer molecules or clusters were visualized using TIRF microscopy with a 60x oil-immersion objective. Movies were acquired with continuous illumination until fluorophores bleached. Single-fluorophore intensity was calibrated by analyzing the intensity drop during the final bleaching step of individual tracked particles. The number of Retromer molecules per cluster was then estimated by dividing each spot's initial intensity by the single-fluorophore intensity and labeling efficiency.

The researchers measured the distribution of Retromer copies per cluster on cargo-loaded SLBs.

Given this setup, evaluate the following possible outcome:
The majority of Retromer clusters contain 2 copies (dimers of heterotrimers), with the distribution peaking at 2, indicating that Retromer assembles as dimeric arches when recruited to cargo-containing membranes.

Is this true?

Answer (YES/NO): NO